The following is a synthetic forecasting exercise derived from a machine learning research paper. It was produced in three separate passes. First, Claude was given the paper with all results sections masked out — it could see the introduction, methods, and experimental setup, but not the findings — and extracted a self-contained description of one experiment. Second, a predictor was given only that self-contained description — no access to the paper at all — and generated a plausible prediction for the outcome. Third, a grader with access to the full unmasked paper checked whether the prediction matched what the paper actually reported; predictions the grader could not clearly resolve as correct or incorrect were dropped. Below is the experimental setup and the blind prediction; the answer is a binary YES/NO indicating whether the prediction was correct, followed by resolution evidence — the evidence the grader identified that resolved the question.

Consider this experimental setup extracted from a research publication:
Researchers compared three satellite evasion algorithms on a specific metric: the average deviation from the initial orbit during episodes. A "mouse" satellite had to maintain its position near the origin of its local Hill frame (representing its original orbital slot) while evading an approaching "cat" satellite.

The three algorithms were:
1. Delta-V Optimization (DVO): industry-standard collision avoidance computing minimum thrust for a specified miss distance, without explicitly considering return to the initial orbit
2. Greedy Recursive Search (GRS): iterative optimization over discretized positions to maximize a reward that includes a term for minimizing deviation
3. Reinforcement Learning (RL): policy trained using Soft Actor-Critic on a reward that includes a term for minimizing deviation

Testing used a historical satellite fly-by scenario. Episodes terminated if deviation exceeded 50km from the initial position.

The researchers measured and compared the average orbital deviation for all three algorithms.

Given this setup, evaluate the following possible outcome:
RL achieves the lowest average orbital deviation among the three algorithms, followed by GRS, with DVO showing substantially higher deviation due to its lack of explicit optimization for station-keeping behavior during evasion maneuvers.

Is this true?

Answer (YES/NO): NO